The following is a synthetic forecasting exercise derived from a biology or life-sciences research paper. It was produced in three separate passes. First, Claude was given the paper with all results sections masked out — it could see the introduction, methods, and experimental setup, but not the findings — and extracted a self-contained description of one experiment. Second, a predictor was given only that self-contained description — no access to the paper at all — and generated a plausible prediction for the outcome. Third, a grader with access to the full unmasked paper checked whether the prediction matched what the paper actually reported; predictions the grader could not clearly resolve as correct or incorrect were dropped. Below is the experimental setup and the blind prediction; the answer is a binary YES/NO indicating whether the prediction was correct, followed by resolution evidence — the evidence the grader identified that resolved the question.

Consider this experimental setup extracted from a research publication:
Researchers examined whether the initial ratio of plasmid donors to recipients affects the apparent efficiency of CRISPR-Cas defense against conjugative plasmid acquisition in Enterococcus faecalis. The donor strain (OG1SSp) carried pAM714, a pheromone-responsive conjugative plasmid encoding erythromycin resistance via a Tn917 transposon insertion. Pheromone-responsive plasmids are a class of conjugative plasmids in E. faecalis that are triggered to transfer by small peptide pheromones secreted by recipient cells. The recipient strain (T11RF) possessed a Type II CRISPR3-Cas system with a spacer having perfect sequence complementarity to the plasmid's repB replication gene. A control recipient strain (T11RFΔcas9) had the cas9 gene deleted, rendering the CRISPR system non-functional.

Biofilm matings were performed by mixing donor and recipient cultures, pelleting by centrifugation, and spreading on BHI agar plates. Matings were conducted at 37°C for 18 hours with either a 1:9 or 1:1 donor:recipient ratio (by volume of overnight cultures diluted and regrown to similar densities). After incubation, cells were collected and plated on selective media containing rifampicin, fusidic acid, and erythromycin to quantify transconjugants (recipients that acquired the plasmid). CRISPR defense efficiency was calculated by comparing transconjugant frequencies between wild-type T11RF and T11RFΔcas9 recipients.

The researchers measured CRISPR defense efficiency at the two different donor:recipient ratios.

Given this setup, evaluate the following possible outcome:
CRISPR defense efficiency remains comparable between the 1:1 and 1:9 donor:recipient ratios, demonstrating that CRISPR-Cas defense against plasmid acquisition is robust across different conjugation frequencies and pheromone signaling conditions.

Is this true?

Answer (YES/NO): NO